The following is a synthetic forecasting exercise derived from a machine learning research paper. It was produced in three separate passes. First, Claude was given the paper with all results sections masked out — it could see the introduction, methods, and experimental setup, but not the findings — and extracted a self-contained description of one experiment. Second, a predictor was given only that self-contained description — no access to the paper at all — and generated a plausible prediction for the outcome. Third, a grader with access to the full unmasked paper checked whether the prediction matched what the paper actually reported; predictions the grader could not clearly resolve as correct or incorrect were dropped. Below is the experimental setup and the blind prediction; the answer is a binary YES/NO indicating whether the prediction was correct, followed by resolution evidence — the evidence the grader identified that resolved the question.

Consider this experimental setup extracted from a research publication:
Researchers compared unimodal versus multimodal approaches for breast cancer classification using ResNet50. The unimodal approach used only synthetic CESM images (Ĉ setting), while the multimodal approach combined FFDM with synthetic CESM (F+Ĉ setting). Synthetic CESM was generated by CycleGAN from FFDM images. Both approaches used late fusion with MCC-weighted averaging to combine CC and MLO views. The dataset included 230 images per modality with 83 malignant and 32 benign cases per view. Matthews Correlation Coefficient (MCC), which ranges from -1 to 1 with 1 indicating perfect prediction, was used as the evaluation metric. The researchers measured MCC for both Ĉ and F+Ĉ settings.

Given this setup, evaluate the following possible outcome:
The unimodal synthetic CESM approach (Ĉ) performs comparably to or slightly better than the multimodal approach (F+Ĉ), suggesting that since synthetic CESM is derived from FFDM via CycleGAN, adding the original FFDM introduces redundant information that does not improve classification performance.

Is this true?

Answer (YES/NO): NO